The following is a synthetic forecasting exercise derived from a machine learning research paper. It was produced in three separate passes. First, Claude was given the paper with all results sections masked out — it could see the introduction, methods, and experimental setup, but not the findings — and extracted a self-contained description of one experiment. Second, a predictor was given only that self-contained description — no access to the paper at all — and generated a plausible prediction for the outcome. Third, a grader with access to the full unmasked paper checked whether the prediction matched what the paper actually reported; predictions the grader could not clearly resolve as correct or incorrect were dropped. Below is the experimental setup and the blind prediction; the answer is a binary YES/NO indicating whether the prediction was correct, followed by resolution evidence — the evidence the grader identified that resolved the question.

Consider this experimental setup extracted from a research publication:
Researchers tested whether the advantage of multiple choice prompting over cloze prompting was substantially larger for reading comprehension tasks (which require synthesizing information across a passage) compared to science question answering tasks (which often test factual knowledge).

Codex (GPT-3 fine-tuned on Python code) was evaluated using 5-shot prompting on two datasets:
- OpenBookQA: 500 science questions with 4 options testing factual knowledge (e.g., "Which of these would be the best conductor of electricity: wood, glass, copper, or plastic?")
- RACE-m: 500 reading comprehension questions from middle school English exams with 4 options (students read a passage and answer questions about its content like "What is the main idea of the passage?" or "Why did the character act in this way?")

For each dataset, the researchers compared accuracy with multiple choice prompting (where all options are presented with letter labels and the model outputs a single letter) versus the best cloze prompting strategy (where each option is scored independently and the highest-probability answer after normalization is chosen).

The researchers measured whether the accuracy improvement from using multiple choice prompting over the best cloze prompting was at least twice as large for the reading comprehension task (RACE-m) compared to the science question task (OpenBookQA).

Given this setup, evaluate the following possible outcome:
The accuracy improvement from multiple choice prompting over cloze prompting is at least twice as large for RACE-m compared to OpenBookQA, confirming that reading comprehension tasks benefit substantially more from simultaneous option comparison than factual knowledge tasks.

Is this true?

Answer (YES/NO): NO